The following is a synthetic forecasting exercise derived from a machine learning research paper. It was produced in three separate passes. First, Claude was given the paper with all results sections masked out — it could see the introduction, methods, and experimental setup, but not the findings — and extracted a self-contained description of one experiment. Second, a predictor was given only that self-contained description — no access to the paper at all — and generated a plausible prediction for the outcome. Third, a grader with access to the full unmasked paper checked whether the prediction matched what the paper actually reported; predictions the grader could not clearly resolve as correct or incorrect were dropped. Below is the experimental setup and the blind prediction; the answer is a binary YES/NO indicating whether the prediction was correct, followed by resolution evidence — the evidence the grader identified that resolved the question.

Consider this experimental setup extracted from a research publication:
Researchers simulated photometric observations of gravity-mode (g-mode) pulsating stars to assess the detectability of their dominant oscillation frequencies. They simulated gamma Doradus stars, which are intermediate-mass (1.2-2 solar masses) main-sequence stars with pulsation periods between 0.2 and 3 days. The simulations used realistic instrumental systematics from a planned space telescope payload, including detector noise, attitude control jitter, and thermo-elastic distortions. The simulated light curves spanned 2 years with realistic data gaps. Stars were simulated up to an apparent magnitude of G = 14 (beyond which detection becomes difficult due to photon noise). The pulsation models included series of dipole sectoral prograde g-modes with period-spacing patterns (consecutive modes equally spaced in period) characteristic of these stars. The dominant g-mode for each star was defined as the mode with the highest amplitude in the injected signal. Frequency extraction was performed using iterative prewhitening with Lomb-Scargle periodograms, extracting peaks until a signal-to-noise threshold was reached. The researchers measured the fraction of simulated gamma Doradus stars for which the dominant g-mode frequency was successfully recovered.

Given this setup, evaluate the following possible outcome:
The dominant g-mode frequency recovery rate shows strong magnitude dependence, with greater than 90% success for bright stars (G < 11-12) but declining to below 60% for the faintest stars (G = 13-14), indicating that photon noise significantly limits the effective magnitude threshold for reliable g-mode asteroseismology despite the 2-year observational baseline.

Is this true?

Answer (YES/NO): NO